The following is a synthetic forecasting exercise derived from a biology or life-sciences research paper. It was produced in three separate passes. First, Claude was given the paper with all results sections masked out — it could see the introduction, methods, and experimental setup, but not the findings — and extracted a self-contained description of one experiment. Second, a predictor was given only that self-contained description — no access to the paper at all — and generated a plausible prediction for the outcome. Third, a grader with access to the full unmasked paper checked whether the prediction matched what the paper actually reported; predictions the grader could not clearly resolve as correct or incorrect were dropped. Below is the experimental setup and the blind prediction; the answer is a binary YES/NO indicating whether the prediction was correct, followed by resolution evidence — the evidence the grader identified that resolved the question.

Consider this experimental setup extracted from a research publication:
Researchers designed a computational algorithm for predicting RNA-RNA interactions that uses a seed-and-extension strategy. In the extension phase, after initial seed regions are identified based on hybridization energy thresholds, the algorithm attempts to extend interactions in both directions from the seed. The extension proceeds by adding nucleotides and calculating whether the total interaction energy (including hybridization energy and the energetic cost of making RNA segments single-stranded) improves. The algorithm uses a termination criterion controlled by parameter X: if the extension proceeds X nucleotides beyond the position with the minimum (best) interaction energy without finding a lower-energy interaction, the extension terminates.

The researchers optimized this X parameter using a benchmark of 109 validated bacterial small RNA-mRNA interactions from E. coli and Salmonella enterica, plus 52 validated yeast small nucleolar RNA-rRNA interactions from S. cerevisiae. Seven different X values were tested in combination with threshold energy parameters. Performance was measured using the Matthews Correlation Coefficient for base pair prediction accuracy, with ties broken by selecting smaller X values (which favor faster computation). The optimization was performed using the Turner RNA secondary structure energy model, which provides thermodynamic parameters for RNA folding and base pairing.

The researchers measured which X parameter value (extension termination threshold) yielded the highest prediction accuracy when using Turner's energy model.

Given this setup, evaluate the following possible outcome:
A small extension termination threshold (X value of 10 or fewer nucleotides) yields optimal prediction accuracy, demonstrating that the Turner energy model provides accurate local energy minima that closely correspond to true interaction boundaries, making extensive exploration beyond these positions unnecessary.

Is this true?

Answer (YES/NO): NO